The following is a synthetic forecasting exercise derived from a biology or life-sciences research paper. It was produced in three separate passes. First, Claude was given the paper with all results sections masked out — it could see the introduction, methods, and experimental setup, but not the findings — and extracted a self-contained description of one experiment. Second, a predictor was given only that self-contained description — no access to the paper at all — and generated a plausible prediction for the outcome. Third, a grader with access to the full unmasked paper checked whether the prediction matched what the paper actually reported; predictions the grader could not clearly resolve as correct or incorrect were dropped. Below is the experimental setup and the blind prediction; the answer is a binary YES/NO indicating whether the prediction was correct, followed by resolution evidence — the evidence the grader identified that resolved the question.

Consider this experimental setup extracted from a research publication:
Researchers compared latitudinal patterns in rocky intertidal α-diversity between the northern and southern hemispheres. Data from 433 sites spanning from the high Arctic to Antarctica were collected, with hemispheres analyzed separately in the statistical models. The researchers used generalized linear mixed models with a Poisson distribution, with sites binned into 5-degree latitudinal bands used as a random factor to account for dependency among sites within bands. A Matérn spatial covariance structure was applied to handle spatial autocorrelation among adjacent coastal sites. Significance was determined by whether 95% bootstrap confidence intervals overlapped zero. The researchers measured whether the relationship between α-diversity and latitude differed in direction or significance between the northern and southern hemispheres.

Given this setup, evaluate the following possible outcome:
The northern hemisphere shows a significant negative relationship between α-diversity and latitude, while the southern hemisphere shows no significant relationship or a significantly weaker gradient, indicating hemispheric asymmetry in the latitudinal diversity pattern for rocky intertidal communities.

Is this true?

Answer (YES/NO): NO